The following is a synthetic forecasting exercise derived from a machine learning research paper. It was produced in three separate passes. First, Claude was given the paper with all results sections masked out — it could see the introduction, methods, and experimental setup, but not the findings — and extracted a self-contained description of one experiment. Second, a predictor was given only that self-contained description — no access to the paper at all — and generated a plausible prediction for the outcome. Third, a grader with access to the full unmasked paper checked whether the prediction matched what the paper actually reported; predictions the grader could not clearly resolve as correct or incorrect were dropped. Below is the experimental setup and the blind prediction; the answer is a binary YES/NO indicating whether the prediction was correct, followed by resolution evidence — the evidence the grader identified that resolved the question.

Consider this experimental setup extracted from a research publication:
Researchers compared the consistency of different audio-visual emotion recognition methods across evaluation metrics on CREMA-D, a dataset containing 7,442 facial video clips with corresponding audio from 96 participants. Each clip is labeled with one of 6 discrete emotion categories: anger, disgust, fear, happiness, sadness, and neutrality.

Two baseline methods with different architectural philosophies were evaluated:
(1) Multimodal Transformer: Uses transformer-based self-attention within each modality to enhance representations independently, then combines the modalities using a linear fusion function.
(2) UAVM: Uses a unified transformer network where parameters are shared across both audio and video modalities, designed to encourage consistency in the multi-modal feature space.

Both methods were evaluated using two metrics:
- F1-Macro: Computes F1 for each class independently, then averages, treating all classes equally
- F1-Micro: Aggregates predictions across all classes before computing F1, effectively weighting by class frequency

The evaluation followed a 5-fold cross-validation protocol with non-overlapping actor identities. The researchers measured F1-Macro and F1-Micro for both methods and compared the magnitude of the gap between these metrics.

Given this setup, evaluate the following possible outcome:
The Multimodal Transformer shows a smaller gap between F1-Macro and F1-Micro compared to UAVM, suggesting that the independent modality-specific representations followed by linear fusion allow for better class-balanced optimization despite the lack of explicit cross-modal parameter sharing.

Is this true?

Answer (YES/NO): NO